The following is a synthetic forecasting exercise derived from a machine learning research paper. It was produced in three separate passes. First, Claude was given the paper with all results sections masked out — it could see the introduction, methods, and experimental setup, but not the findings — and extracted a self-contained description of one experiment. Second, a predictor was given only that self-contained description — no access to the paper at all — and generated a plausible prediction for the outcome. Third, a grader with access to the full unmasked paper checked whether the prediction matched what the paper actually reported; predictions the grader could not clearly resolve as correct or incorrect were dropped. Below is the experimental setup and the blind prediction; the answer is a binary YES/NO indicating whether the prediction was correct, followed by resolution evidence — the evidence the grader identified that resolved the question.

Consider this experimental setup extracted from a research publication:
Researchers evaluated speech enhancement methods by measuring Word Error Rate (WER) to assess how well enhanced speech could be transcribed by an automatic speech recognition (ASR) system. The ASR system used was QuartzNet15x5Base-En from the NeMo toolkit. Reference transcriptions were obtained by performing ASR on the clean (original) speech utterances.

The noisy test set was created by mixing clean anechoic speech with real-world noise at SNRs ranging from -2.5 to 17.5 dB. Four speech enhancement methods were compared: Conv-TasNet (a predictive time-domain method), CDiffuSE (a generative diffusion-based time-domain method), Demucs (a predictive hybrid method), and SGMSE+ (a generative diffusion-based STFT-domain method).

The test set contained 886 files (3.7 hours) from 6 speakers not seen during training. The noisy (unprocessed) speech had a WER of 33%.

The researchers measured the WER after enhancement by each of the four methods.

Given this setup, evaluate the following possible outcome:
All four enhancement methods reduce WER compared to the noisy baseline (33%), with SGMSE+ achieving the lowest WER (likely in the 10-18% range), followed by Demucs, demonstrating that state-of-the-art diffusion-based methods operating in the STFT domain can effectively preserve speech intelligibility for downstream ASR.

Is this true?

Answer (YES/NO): YES